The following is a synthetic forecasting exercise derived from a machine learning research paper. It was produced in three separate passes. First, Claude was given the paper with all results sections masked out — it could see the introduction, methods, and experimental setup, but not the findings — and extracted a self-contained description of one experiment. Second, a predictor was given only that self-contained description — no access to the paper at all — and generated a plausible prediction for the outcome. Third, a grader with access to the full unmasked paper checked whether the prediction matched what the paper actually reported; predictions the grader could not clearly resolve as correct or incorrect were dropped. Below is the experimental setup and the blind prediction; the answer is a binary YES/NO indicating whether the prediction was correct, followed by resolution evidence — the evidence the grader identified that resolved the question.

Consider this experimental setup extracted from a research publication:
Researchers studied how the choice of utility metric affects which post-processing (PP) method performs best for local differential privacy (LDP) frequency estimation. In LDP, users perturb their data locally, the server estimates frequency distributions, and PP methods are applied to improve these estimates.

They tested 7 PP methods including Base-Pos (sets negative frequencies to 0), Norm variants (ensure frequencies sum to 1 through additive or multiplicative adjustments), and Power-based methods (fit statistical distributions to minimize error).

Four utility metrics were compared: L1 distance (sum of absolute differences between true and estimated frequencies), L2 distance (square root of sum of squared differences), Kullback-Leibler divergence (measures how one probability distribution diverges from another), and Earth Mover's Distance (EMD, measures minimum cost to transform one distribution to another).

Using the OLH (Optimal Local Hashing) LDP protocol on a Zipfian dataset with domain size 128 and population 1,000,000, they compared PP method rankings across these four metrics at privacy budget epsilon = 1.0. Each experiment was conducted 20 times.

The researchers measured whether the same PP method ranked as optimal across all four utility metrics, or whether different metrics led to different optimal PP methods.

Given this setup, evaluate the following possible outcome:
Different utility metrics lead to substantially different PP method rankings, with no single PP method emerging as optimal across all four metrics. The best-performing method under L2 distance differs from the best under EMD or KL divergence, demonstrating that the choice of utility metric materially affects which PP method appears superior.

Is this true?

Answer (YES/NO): NO